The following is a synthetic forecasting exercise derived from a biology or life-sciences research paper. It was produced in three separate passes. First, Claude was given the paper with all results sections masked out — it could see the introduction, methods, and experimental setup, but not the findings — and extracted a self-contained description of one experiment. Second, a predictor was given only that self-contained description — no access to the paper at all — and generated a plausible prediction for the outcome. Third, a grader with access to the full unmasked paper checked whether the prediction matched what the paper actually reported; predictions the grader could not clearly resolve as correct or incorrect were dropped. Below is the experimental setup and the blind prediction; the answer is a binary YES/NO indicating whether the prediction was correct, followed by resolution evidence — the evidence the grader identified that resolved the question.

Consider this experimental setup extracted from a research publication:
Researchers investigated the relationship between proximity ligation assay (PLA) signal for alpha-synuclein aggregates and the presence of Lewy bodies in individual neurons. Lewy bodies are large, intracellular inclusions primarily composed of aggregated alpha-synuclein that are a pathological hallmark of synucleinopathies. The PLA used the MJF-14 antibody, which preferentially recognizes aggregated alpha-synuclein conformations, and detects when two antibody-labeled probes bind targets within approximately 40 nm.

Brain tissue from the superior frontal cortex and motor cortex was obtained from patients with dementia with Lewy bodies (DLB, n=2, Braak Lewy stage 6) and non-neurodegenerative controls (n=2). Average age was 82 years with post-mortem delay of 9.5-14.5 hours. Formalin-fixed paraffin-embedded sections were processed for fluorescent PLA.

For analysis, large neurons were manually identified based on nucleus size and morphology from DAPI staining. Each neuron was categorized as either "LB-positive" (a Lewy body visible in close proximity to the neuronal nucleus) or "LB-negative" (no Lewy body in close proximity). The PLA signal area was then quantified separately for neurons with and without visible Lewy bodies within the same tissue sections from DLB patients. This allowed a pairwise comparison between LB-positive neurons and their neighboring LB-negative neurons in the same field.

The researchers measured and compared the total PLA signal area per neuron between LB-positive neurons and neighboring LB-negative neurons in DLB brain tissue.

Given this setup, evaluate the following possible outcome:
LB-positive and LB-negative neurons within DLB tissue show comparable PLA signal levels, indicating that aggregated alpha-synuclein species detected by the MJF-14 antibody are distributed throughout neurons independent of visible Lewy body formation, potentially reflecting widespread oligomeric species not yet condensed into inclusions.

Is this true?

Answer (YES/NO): NO